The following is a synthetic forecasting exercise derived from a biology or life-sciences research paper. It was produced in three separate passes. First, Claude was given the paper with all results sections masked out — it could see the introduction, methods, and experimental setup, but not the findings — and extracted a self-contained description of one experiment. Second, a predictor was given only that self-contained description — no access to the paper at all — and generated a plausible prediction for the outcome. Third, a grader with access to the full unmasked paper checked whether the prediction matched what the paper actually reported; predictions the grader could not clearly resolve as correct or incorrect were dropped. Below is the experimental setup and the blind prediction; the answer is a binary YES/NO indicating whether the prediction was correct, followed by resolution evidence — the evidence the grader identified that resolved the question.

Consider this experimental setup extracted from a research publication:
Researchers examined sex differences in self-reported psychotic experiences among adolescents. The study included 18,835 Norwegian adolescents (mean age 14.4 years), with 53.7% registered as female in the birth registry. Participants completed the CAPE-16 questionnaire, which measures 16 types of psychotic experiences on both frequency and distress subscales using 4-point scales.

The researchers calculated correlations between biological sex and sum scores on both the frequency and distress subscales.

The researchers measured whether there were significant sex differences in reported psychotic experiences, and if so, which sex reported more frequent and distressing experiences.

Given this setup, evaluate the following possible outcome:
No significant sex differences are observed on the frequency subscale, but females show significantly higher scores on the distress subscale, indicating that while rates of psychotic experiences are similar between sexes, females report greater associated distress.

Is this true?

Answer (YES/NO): NO